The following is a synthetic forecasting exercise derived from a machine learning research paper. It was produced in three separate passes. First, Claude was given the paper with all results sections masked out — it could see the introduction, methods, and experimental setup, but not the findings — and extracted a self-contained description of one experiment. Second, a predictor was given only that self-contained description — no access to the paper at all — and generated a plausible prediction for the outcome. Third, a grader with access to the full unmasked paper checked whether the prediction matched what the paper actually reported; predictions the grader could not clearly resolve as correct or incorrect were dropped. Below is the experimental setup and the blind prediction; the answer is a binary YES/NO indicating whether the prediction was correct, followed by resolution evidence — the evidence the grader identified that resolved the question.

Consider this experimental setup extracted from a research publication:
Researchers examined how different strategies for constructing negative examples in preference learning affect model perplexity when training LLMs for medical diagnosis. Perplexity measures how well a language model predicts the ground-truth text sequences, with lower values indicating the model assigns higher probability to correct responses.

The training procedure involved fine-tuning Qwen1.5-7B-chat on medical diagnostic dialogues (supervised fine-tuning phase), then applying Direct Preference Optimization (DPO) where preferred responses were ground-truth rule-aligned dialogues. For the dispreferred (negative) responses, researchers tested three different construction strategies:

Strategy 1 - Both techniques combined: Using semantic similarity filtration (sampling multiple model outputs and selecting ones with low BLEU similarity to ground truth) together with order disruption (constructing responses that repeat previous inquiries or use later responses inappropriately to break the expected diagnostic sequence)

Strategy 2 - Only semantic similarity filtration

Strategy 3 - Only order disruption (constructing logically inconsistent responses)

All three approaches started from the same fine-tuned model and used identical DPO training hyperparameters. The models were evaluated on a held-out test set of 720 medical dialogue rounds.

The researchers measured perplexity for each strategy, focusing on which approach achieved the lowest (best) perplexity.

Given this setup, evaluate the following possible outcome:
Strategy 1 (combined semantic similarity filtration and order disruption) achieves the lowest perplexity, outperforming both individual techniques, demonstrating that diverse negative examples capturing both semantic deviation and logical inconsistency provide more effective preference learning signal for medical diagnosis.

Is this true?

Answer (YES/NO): NO